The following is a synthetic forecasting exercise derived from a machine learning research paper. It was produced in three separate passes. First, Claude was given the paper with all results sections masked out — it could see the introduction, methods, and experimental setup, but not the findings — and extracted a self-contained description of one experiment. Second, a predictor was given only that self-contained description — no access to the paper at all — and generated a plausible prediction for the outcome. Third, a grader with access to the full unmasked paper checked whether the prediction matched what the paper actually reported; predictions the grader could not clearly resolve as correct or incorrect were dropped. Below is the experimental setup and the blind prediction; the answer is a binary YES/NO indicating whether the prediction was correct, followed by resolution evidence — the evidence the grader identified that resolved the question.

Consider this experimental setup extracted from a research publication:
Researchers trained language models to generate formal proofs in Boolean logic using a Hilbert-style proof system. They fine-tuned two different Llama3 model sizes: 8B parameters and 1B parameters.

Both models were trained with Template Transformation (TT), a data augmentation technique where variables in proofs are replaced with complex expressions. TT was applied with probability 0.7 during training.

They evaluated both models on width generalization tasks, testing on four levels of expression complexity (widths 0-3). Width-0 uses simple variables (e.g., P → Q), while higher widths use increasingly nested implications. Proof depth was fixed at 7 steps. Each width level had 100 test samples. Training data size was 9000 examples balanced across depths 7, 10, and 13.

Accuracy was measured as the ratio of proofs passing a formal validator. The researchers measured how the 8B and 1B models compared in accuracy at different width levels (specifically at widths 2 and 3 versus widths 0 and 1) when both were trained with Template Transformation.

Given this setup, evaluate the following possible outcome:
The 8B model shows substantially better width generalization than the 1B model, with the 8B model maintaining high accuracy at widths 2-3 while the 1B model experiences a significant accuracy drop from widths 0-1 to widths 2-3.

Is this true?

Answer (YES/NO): NO